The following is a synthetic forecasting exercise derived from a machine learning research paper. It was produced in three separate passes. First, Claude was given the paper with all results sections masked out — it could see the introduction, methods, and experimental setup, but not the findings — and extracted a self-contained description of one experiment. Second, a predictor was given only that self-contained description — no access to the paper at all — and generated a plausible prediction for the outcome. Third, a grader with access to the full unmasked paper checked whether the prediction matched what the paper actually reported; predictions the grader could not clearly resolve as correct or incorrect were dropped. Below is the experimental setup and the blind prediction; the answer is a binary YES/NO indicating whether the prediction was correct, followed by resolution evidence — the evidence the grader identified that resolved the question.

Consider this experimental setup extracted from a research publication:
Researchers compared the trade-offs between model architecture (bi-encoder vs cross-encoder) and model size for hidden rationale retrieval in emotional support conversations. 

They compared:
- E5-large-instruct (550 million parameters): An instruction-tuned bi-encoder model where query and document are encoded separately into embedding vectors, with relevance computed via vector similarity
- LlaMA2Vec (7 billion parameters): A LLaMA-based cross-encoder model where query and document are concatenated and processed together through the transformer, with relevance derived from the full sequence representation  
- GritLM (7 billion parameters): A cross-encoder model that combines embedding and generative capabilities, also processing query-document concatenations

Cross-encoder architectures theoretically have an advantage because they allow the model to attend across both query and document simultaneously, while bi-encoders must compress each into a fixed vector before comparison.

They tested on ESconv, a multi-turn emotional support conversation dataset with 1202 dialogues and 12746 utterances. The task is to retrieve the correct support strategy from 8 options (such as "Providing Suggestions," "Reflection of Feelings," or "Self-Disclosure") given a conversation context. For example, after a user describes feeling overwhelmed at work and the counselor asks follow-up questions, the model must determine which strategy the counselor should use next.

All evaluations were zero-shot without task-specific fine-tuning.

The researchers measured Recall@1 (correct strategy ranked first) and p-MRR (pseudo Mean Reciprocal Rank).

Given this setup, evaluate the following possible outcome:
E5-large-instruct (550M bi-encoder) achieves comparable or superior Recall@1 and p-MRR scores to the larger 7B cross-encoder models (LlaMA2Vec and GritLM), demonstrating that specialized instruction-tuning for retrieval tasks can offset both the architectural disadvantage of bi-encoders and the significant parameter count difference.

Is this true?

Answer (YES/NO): YES